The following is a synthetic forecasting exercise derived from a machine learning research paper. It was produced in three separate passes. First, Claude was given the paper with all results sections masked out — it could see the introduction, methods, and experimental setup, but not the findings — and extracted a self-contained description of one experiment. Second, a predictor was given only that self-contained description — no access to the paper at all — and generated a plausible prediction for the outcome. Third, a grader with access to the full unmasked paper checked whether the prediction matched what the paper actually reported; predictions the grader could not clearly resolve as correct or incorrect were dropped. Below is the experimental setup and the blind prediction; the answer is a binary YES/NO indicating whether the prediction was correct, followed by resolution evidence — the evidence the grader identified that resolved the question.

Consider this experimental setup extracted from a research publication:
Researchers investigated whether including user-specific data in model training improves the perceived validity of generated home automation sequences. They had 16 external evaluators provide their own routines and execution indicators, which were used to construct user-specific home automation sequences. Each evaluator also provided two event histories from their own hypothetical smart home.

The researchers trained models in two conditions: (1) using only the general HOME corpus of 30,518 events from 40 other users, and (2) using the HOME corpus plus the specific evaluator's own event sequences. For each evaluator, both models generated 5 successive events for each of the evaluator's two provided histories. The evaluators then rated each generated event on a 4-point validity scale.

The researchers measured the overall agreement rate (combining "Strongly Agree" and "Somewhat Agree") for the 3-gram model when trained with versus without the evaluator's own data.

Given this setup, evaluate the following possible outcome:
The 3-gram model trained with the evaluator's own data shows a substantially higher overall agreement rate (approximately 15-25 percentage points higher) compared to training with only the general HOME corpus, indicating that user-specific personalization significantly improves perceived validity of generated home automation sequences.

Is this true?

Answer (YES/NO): NO